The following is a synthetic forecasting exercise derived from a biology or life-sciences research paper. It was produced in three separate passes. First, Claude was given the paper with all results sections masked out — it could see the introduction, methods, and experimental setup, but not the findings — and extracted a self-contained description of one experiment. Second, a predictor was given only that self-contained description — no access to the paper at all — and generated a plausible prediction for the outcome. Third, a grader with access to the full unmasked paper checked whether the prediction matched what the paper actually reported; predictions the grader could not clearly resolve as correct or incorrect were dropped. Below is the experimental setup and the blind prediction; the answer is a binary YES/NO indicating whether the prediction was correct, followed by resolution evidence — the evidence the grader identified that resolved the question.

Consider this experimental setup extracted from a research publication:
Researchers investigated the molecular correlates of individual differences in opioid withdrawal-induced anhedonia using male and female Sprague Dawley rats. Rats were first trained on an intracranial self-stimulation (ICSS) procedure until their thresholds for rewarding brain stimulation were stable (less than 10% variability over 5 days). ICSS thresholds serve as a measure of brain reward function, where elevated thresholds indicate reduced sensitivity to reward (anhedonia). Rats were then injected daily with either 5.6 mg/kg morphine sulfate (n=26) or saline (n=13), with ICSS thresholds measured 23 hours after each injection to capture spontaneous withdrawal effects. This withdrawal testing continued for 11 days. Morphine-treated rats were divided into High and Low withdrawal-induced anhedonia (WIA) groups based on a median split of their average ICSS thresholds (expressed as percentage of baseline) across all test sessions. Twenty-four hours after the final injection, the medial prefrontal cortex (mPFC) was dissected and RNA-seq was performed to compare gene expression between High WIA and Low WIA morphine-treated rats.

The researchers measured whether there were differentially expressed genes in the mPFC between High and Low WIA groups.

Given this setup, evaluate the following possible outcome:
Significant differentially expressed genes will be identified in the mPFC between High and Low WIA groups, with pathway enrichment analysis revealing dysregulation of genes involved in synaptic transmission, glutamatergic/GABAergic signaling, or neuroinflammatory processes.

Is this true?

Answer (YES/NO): NO